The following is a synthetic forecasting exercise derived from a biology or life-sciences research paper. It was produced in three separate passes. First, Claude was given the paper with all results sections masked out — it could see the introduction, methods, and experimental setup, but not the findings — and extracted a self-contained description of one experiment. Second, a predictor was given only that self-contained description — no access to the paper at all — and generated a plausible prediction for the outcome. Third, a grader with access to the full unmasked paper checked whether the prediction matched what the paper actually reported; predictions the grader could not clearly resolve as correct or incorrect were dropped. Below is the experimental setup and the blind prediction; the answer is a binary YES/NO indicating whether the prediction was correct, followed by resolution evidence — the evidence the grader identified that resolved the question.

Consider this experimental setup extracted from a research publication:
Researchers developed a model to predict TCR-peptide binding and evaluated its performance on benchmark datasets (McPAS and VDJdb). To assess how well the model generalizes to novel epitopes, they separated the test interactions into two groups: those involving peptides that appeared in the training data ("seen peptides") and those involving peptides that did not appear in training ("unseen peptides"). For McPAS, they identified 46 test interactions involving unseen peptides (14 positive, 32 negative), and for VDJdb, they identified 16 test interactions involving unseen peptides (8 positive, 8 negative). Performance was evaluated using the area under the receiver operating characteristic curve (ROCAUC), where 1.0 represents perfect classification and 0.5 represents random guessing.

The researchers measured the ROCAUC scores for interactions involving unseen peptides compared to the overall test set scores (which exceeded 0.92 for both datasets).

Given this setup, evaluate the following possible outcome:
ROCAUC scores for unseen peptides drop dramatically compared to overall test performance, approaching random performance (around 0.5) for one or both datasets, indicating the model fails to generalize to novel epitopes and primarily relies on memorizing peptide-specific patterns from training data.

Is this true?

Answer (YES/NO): NO